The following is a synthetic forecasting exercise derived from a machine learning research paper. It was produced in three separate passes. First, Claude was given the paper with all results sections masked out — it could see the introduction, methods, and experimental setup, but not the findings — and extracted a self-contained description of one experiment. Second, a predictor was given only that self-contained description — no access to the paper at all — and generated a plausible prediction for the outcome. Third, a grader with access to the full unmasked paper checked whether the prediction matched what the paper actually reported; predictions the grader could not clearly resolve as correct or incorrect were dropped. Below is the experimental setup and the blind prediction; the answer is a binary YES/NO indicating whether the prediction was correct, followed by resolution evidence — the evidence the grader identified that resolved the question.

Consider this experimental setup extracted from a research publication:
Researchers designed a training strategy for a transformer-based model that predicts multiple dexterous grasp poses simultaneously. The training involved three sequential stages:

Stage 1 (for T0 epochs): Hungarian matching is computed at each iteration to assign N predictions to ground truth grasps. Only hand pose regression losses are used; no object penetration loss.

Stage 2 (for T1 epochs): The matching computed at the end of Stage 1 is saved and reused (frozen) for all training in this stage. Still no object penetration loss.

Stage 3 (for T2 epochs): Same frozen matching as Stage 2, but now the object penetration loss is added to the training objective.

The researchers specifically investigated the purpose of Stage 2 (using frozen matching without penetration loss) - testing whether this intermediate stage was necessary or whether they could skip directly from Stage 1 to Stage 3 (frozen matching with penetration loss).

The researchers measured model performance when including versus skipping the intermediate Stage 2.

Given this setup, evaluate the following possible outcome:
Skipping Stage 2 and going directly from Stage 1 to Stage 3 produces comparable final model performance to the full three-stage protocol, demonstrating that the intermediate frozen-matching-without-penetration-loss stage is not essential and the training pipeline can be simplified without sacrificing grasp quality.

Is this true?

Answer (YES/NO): NO